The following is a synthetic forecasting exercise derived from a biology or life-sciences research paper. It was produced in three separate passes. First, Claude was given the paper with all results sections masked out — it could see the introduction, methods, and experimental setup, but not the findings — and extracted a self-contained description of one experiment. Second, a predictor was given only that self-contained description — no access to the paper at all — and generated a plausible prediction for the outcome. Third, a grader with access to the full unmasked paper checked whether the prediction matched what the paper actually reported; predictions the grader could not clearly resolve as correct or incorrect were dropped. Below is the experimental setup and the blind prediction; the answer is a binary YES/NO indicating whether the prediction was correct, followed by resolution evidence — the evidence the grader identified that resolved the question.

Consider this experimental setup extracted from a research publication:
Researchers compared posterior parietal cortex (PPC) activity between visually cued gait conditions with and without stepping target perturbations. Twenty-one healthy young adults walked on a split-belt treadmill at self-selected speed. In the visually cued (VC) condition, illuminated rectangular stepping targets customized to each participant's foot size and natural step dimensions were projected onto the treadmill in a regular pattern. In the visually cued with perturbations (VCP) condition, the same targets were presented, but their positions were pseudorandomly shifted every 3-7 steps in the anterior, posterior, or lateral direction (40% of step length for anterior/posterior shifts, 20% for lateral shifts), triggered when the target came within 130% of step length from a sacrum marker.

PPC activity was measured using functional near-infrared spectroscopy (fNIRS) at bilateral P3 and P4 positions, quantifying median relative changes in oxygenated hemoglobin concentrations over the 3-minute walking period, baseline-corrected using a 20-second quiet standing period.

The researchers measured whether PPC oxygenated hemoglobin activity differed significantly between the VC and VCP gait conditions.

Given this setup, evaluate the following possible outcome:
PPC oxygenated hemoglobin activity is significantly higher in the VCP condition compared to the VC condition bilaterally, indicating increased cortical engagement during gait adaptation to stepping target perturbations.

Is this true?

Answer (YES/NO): NO